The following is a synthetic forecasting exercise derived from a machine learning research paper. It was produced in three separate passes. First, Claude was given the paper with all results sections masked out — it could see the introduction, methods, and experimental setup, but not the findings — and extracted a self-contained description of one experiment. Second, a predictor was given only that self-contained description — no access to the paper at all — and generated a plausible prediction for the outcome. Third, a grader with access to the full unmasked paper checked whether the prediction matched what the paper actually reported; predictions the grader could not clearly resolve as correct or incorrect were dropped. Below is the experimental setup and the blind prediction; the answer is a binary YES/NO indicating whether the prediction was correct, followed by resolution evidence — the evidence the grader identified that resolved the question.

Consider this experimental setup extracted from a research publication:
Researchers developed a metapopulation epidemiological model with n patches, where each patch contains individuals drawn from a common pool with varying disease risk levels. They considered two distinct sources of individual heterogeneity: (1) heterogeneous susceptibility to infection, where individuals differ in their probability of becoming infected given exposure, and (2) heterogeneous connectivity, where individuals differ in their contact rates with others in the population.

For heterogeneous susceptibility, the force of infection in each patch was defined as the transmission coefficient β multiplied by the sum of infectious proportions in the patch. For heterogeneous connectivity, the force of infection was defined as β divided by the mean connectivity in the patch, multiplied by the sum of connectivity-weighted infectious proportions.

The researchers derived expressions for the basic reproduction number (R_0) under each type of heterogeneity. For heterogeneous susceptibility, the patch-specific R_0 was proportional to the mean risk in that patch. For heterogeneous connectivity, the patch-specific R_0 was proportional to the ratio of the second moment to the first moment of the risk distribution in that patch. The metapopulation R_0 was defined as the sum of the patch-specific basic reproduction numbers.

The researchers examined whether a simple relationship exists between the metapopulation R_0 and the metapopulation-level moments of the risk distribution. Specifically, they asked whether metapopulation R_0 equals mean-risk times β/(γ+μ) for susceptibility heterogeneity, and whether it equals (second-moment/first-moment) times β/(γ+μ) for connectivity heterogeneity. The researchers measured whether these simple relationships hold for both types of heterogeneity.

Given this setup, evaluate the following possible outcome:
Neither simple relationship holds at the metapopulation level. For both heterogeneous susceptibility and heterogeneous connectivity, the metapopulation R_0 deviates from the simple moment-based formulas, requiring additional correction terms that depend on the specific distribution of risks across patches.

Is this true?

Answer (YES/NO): NO